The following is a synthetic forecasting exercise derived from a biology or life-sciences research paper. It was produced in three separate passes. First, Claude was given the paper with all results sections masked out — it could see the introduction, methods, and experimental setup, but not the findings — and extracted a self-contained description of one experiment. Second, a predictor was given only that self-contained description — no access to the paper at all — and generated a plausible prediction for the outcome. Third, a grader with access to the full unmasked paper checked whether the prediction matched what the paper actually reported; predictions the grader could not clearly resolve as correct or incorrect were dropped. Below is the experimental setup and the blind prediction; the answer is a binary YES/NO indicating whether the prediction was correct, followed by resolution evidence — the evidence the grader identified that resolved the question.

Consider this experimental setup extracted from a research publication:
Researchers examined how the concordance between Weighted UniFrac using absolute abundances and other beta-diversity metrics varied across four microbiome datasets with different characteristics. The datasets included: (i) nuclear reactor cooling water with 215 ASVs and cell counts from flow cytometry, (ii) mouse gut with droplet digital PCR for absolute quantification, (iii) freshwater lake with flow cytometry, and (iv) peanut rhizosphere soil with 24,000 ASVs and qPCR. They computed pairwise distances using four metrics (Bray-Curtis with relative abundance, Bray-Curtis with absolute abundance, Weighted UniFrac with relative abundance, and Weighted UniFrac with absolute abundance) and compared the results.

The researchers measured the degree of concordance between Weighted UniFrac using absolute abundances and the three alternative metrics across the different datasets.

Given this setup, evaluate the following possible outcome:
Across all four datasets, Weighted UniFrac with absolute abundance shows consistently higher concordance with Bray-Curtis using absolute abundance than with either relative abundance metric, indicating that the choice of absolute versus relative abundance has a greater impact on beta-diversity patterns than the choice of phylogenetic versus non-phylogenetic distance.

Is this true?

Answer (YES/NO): NO